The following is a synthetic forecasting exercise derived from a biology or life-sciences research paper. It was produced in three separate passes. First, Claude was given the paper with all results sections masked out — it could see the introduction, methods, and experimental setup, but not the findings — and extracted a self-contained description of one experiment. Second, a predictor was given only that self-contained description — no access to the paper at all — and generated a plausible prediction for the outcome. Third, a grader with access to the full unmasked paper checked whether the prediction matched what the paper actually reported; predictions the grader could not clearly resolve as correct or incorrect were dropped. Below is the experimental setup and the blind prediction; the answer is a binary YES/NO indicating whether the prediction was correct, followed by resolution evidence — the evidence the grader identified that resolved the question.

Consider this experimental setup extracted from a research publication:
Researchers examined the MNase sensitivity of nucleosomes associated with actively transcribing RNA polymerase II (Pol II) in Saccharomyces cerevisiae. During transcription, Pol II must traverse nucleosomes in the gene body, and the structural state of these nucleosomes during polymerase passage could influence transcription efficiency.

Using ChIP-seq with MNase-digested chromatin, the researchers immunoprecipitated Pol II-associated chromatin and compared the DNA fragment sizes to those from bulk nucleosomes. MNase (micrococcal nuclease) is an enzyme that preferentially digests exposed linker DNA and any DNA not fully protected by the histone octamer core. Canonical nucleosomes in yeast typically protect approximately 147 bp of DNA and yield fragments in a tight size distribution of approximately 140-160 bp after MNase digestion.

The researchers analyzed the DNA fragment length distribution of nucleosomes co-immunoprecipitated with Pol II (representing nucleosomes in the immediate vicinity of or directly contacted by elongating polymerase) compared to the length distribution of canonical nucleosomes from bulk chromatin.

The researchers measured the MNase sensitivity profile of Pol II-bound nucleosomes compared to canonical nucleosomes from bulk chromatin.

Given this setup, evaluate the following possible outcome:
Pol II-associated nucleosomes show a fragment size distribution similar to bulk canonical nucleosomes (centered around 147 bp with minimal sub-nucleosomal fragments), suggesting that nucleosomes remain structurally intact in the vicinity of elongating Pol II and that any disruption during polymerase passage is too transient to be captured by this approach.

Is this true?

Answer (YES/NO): NO